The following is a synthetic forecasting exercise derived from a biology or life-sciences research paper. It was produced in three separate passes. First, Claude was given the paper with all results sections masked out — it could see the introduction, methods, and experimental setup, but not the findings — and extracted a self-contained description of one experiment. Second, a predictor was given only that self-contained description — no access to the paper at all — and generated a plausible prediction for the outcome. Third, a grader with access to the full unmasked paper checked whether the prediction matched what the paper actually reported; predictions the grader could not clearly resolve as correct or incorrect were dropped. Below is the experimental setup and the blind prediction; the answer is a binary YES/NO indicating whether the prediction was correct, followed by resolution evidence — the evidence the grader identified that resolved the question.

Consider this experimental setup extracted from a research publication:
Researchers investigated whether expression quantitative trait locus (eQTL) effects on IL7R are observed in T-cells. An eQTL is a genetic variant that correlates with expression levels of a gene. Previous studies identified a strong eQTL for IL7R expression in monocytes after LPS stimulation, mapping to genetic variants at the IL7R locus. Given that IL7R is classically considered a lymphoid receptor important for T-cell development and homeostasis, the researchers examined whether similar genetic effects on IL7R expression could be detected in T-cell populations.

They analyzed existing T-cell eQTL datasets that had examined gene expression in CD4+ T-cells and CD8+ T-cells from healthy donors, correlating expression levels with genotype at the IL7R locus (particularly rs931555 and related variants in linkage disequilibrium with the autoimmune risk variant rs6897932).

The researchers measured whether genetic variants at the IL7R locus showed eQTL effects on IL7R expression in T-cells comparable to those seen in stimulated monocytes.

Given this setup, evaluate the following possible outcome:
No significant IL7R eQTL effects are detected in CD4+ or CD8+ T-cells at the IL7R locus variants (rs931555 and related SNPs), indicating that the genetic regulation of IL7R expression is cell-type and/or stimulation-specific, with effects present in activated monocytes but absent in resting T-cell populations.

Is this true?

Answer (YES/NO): YES